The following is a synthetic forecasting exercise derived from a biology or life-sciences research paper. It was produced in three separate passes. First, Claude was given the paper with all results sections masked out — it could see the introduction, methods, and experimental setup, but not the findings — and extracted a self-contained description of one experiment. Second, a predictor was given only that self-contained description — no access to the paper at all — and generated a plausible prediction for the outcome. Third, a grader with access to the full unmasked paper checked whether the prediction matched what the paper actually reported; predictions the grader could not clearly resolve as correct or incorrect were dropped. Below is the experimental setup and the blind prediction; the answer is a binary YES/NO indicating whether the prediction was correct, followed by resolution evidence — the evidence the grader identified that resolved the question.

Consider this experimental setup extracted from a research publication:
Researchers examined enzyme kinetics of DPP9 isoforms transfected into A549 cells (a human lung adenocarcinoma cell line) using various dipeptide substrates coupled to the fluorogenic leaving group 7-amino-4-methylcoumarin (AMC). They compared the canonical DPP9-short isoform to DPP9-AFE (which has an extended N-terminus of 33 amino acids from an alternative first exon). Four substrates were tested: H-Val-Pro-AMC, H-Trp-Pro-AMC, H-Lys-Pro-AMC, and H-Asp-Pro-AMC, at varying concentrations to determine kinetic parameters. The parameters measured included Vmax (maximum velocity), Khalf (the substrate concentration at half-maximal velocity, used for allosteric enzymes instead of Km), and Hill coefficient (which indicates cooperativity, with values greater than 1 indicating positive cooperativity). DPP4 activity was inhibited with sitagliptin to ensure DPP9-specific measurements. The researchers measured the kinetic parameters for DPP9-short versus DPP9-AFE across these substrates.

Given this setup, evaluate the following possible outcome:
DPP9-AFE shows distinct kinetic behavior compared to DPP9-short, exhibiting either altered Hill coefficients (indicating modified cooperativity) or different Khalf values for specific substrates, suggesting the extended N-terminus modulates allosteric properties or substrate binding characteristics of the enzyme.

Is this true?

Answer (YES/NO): NO